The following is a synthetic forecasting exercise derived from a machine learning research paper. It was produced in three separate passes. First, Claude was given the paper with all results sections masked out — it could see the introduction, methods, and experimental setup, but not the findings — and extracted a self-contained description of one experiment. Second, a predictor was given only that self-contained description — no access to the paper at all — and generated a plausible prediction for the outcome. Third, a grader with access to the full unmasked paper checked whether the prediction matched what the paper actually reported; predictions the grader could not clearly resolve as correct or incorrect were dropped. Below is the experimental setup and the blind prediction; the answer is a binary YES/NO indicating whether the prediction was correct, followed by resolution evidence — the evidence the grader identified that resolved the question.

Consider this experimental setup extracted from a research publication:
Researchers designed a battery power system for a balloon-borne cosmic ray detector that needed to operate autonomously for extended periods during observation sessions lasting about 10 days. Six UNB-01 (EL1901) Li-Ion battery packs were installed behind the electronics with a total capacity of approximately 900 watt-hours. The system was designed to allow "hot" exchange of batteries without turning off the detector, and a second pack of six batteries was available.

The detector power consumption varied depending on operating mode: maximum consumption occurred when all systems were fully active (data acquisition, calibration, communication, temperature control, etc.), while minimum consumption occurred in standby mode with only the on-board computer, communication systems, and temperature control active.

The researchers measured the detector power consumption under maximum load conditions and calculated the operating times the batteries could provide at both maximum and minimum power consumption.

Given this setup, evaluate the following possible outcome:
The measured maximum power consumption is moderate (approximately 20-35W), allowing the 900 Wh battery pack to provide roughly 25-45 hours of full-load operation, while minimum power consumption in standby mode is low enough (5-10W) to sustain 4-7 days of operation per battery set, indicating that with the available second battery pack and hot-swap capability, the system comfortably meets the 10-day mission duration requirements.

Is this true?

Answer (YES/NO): NO